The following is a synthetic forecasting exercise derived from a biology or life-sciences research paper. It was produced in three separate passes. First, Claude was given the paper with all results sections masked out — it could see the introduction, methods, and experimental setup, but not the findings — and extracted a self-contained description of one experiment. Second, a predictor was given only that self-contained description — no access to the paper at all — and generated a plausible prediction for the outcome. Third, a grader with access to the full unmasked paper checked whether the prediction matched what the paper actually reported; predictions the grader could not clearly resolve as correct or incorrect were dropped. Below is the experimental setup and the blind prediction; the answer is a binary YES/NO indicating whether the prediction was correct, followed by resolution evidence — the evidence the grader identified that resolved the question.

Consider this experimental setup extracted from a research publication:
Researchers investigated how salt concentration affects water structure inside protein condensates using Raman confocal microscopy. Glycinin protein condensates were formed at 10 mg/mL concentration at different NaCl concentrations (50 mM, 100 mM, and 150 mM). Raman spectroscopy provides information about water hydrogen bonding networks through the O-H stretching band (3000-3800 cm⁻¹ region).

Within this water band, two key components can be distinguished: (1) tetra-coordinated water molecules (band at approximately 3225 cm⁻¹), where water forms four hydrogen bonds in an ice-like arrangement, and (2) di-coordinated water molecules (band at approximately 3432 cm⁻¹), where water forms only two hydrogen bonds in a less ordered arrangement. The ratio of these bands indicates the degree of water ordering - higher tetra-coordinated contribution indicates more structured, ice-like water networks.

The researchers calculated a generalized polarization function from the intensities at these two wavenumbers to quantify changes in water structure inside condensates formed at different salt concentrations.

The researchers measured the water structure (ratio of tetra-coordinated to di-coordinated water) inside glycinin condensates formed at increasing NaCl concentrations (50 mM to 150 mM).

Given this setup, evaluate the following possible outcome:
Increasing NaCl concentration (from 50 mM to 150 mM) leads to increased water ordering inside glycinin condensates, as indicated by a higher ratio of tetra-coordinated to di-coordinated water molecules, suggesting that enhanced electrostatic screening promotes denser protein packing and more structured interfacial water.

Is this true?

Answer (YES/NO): NO